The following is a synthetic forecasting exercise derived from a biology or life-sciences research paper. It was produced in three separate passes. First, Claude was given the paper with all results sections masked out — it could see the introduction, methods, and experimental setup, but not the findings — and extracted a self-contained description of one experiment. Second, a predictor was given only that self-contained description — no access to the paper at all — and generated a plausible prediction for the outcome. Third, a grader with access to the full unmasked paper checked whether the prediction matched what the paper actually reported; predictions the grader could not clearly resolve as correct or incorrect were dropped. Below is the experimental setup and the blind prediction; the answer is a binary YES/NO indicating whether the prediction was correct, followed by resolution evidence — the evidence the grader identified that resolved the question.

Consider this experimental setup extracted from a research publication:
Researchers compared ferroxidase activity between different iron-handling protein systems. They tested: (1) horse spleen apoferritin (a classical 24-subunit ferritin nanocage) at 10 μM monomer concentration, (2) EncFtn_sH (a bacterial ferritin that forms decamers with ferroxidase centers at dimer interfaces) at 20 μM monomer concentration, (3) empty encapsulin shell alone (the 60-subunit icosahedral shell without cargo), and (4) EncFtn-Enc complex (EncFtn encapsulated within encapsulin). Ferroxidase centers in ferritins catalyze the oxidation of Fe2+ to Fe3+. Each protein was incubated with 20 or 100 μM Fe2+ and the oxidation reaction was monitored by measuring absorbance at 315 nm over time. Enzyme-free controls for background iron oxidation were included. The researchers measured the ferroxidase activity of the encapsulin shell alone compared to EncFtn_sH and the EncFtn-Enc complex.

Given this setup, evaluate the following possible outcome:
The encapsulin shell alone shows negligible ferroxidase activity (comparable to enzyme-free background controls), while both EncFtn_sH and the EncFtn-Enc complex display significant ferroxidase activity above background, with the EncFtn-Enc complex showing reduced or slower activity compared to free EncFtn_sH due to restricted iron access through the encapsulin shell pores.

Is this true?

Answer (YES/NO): NO